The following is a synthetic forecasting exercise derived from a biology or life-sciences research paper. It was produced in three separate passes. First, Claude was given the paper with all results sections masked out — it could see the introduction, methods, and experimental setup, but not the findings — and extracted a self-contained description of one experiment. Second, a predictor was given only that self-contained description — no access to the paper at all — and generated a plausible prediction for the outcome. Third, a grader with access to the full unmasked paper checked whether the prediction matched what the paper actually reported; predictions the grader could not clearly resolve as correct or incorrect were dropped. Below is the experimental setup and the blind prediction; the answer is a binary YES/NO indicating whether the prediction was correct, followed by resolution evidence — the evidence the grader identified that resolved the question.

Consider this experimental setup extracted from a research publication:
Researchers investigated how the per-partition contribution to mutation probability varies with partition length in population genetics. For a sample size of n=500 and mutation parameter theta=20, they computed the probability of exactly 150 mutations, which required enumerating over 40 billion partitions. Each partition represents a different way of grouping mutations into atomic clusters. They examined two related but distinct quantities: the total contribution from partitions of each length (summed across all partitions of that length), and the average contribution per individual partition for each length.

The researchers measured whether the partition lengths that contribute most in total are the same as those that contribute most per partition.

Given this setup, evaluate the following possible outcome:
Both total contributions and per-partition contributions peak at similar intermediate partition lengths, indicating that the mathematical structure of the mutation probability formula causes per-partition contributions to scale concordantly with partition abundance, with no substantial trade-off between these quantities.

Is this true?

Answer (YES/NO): NO